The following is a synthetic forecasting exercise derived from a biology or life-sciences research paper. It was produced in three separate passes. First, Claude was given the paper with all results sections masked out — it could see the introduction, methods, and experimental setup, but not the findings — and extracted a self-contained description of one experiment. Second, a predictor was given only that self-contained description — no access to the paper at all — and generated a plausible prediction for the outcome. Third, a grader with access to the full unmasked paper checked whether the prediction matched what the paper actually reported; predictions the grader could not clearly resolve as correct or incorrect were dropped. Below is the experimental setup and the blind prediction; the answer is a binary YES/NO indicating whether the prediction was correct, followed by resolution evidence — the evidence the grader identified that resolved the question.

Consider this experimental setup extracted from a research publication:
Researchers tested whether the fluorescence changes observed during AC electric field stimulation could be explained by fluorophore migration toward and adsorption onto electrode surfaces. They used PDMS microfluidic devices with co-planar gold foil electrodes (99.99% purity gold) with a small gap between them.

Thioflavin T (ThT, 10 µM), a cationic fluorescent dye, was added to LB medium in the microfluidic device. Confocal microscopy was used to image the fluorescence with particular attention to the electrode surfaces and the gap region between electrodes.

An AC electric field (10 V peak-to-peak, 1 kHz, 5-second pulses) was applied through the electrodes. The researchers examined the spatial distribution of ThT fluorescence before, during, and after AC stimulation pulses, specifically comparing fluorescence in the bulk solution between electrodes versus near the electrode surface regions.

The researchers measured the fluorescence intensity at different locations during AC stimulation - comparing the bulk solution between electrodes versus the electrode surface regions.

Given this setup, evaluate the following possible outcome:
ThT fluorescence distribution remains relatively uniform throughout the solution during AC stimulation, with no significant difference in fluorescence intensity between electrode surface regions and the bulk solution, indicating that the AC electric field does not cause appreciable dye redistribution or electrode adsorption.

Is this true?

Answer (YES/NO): NO